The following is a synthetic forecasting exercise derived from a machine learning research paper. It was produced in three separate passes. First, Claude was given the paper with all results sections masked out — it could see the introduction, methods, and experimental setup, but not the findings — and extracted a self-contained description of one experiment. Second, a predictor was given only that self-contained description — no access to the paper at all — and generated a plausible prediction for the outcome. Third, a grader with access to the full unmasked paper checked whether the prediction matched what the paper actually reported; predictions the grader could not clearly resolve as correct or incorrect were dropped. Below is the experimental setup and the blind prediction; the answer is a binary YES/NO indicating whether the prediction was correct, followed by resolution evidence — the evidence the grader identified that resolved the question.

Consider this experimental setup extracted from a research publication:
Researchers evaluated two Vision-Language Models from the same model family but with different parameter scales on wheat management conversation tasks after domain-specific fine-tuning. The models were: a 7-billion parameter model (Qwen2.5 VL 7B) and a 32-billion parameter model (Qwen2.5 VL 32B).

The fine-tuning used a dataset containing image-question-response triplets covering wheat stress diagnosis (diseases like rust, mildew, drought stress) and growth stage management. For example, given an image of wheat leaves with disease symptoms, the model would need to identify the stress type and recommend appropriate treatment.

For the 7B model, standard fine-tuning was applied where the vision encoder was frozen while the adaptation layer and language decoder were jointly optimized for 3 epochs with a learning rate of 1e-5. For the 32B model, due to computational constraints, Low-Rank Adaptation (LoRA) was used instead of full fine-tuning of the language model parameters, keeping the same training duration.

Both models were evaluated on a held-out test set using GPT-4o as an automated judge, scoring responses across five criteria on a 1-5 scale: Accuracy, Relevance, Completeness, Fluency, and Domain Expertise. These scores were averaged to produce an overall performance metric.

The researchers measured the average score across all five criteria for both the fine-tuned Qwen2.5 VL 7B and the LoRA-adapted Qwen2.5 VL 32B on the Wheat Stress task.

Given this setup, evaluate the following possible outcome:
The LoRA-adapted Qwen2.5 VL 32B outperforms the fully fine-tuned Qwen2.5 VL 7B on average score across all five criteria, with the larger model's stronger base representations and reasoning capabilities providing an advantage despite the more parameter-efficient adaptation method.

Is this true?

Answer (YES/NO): NO